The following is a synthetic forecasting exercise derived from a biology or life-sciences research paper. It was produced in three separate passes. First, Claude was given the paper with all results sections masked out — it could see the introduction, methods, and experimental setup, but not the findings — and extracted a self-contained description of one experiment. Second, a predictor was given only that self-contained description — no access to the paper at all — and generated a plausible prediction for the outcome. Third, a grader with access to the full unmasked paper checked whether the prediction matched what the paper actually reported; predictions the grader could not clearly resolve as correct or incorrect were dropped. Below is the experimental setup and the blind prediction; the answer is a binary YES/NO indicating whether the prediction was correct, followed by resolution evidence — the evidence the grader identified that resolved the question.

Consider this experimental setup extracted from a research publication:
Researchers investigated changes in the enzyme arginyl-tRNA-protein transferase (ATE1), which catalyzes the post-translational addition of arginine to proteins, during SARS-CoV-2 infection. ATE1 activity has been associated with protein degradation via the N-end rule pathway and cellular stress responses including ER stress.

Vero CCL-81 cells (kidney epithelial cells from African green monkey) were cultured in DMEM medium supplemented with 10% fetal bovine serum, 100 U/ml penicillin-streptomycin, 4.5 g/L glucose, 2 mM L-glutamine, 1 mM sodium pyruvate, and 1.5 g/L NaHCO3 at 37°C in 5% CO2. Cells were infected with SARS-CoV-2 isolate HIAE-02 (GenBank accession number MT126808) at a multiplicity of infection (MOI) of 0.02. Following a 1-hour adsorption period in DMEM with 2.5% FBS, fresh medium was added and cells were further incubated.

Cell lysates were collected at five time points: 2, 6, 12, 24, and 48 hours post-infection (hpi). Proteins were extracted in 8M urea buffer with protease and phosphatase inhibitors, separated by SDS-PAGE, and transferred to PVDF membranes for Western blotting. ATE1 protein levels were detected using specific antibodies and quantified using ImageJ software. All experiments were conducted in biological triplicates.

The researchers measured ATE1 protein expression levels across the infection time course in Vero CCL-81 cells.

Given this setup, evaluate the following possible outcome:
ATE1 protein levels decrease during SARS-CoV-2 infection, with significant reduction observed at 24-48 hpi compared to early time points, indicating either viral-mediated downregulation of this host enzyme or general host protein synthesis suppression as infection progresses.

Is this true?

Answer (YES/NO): NO